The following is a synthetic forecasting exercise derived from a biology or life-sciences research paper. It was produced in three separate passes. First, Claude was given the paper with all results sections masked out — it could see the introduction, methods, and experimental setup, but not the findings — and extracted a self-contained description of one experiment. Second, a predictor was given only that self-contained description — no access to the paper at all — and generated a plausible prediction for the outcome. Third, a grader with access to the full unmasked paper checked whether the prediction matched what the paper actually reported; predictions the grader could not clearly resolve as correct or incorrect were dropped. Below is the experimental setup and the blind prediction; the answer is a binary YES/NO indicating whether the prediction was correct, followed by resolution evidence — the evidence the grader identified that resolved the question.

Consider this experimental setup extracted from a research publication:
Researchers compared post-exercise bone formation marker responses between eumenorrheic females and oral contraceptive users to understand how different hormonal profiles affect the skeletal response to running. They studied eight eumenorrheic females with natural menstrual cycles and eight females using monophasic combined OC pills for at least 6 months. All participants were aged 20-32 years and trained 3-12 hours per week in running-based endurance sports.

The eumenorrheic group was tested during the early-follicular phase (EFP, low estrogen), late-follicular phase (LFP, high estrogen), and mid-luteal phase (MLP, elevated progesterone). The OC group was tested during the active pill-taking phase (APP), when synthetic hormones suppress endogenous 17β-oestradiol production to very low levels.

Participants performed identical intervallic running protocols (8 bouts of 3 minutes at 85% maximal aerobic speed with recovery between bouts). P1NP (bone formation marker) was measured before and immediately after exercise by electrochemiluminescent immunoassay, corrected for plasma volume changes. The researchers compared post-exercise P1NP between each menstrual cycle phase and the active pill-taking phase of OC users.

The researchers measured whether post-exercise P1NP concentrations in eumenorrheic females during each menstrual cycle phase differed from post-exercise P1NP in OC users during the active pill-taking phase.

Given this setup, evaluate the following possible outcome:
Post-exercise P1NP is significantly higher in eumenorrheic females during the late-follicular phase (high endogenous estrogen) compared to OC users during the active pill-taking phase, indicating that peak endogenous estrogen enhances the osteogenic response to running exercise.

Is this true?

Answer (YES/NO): YES